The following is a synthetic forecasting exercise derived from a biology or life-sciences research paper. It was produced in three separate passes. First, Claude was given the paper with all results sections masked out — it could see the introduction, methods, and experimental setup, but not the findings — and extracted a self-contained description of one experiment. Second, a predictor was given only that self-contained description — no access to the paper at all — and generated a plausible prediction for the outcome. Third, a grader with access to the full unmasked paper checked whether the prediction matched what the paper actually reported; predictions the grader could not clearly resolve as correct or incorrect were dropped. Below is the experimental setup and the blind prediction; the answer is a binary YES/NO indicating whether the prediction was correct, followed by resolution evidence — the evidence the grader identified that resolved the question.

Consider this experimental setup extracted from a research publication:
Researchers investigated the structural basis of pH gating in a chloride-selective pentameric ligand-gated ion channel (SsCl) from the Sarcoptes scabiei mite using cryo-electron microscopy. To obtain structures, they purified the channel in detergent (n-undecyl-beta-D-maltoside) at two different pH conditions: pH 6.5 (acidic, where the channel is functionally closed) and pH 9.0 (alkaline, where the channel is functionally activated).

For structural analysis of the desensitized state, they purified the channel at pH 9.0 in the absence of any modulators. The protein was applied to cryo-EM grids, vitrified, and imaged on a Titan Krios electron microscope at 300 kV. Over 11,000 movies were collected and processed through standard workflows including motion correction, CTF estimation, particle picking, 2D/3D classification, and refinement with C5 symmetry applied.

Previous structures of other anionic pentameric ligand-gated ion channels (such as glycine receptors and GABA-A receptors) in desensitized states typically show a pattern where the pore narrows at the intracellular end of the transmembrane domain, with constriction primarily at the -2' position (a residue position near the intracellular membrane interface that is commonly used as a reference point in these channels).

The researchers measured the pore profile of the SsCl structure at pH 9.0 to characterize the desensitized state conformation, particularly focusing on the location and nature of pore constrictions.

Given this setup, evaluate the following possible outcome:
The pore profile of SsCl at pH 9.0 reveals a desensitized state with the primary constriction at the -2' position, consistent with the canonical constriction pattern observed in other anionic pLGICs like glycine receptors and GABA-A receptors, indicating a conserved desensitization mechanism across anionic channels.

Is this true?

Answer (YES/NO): NO